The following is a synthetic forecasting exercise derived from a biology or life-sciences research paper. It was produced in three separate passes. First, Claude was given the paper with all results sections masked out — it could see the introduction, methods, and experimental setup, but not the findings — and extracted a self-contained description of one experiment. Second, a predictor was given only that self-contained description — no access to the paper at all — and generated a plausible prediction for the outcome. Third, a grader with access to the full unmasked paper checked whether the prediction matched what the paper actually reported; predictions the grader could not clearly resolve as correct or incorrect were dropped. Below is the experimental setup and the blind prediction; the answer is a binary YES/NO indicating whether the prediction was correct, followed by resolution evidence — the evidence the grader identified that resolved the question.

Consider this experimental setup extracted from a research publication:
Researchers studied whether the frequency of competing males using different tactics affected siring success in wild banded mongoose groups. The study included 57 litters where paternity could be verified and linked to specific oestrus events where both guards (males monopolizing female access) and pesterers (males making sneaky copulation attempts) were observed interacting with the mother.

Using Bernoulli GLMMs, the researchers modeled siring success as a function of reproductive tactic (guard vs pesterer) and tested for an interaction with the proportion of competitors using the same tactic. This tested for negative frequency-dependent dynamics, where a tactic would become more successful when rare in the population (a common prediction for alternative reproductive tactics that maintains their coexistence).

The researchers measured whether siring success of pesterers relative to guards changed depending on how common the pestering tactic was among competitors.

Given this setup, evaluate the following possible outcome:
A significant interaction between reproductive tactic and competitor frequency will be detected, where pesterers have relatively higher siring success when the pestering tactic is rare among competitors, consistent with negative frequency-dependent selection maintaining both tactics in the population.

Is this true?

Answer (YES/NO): NO